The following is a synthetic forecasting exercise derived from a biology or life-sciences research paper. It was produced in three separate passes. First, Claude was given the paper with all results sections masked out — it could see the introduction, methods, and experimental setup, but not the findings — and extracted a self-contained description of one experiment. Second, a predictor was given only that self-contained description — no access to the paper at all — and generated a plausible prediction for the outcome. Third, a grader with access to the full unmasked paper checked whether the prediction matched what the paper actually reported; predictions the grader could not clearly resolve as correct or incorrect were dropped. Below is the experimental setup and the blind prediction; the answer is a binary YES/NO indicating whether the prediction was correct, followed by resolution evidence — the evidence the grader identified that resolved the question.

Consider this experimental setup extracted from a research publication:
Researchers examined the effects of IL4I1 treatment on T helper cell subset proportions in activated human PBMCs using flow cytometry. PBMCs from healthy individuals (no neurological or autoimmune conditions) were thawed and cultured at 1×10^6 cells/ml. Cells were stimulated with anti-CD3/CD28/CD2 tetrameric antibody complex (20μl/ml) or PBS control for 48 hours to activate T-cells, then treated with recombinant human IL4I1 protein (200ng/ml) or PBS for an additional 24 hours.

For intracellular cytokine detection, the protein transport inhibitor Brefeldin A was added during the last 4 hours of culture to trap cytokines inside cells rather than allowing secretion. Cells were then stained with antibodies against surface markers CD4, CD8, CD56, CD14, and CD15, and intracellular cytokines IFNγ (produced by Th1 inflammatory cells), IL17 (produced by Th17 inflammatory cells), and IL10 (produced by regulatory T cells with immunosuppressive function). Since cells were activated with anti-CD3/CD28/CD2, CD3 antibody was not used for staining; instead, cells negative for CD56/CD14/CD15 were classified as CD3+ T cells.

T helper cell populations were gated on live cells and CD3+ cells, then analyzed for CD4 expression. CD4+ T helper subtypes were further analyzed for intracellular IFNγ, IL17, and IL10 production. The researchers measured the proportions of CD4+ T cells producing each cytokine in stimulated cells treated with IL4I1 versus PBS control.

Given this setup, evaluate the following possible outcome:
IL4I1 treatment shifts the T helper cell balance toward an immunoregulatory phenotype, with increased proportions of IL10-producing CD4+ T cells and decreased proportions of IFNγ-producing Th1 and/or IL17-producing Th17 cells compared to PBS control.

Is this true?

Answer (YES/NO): YES